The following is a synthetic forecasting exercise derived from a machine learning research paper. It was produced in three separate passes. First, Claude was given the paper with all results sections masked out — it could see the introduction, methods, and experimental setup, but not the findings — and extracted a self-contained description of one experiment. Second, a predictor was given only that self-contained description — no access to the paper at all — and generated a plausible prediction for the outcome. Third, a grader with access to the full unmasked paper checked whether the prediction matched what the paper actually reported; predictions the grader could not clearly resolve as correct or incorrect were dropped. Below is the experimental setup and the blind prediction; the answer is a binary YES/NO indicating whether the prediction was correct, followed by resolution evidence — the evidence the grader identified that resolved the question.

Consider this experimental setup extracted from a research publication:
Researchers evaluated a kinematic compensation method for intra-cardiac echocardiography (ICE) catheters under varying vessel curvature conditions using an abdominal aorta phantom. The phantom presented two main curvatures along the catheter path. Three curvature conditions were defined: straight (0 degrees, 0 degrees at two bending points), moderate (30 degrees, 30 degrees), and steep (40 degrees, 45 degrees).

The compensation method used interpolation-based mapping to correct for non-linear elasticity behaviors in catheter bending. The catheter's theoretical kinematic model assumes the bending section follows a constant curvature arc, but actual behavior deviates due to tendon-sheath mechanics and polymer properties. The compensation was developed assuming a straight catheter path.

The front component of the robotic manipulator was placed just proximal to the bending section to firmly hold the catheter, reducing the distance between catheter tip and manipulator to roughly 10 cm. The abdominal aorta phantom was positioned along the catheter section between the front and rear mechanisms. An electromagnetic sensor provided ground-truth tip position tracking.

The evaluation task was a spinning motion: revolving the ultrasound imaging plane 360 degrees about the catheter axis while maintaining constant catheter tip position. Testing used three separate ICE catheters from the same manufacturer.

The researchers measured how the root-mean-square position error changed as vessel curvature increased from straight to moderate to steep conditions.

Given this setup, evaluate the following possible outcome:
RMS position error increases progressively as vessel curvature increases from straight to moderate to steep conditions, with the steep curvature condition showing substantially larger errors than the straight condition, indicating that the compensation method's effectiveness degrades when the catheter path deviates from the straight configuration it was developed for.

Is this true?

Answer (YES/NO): NO